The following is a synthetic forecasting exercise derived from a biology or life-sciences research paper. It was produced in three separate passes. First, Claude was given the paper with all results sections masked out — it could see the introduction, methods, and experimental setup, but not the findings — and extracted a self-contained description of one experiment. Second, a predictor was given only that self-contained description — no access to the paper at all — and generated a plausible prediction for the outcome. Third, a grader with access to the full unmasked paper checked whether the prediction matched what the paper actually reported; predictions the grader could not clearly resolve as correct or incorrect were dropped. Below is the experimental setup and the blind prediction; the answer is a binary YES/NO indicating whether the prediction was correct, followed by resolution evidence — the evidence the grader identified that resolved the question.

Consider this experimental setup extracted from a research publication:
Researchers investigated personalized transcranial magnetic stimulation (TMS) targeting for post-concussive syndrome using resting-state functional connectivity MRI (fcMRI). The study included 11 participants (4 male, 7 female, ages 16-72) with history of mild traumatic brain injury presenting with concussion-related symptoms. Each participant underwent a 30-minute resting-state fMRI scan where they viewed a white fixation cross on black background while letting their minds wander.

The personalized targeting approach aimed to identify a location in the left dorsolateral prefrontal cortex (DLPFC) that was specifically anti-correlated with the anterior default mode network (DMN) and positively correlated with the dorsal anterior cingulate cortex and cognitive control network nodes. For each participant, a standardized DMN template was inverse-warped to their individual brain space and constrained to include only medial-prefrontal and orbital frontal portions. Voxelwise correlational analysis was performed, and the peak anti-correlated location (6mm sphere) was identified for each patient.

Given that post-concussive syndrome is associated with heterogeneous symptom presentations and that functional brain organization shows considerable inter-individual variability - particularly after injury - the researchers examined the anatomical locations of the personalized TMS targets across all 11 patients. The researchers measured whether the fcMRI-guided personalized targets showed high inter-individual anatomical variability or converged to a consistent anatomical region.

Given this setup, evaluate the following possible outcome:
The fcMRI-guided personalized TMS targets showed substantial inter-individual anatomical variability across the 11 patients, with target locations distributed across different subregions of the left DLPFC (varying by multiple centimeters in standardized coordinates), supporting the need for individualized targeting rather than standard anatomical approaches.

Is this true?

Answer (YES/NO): NO